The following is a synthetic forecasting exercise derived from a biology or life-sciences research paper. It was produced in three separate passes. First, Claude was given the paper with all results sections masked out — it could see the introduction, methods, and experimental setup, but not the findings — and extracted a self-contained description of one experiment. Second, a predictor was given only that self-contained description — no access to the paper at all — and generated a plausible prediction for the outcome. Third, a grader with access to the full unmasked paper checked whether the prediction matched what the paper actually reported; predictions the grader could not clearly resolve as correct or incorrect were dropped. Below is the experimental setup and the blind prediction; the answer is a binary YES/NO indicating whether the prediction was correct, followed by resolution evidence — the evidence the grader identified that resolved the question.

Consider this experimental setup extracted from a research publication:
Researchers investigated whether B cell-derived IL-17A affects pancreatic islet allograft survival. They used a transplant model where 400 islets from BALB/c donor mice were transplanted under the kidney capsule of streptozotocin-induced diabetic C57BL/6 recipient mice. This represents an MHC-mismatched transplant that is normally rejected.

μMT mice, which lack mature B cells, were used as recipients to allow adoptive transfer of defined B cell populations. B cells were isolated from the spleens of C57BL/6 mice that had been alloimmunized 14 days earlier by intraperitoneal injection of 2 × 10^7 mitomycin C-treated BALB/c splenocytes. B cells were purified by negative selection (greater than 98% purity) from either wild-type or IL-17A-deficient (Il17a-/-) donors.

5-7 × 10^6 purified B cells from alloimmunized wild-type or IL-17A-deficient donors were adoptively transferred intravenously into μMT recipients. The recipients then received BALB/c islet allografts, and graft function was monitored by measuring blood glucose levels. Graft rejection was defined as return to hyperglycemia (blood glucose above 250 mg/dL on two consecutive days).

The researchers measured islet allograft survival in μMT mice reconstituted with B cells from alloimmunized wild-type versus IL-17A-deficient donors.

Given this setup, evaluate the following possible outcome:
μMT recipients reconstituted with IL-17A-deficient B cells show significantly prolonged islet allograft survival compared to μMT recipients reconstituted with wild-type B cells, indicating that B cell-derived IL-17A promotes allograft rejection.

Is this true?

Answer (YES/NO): YES